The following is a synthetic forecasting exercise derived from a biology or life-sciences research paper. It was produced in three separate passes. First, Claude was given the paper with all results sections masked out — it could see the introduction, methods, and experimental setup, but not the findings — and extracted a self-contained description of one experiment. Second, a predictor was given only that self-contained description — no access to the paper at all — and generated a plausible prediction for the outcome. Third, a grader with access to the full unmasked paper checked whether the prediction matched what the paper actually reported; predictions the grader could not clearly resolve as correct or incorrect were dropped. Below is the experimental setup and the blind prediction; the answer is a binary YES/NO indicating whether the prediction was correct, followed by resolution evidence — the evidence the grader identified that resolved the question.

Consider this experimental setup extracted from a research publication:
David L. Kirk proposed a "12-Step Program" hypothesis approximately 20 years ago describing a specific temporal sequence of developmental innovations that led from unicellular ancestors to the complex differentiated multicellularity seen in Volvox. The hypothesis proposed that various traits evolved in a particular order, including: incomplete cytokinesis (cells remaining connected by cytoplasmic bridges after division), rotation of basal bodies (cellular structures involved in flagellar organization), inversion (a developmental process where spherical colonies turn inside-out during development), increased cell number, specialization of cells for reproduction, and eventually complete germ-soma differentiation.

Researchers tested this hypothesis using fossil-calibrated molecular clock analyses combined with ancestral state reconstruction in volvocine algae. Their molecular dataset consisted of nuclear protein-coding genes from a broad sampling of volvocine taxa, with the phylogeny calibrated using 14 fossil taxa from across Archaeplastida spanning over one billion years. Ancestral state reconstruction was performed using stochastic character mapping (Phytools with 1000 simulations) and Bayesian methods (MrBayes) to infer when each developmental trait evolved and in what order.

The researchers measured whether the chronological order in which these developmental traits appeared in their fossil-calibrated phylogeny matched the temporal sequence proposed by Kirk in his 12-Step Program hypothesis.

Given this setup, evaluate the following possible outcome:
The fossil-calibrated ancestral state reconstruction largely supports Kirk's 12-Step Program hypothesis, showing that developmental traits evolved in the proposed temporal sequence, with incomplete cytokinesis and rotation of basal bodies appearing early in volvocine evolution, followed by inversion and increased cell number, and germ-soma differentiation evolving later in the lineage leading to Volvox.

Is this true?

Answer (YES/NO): YES